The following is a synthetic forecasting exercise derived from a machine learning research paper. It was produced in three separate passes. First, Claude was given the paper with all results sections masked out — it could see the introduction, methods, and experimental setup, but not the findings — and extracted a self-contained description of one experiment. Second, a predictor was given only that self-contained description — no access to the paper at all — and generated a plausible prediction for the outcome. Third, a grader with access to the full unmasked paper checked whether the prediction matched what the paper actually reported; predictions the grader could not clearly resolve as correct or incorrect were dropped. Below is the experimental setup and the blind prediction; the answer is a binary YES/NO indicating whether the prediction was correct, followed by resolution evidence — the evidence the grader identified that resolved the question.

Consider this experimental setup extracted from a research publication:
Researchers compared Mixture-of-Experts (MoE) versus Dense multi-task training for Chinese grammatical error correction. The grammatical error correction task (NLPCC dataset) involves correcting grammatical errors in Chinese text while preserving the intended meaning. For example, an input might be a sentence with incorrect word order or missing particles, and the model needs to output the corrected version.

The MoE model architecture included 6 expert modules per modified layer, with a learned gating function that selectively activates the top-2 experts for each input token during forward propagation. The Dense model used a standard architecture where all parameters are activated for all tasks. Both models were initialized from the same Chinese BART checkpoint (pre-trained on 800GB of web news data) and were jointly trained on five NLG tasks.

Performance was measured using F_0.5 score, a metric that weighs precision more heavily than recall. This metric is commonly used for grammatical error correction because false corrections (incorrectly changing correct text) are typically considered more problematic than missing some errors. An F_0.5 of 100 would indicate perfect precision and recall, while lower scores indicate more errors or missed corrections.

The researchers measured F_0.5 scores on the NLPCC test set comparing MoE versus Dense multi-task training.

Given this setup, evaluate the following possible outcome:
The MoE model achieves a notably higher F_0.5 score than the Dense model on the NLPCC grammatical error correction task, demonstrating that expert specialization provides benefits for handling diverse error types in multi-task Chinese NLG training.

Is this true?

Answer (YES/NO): NO